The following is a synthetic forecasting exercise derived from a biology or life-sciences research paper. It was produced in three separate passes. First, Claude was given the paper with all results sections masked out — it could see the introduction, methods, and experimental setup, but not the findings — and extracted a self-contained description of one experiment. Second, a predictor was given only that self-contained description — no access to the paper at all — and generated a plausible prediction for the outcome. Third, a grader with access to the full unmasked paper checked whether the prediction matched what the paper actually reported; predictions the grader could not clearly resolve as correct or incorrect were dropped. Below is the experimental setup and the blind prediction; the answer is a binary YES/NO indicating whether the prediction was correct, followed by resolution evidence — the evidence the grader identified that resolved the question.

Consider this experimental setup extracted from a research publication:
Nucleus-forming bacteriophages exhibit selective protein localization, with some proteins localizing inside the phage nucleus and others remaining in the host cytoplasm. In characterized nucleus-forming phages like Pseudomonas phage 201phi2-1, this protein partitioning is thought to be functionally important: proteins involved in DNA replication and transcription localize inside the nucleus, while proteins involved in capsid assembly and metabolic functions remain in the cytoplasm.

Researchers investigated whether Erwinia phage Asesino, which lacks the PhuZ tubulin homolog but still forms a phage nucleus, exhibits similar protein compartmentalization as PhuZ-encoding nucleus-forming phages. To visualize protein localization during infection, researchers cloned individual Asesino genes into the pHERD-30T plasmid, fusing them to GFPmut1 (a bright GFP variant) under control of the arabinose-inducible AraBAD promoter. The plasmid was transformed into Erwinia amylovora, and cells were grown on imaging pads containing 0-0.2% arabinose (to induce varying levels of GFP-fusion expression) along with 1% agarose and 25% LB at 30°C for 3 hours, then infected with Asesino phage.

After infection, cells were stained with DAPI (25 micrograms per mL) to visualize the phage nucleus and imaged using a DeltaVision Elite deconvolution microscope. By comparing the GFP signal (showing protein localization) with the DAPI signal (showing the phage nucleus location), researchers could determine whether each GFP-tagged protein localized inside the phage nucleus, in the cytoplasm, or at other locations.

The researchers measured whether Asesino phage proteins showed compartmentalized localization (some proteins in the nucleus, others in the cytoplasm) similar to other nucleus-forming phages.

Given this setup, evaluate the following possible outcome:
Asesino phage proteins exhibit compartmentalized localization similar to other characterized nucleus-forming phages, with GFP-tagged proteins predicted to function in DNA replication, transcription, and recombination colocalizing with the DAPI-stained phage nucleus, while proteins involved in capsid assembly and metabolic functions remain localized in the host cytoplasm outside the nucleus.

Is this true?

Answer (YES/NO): YES